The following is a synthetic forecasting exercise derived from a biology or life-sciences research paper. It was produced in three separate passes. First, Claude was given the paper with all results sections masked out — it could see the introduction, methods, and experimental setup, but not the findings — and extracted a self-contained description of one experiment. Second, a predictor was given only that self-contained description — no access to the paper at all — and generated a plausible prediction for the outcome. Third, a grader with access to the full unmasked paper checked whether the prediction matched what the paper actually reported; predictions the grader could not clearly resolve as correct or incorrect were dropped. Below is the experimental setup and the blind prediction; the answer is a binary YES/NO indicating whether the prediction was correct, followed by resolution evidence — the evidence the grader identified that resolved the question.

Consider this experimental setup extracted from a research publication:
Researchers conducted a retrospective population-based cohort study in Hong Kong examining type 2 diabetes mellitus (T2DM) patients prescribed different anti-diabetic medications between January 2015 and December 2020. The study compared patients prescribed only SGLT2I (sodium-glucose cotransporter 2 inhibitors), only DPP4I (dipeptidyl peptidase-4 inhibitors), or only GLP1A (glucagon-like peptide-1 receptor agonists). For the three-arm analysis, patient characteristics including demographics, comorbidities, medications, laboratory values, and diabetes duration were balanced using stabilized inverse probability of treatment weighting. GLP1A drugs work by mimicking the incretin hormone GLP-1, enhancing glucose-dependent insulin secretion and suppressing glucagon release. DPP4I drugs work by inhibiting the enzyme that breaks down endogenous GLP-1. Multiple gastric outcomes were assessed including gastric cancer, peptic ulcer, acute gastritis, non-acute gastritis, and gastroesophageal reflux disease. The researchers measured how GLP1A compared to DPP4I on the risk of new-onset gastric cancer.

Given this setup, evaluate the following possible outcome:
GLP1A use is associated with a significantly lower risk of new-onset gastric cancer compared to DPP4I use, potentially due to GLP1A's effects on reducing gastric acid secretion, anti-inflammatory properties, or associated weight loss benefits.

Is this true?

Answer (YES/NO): NO